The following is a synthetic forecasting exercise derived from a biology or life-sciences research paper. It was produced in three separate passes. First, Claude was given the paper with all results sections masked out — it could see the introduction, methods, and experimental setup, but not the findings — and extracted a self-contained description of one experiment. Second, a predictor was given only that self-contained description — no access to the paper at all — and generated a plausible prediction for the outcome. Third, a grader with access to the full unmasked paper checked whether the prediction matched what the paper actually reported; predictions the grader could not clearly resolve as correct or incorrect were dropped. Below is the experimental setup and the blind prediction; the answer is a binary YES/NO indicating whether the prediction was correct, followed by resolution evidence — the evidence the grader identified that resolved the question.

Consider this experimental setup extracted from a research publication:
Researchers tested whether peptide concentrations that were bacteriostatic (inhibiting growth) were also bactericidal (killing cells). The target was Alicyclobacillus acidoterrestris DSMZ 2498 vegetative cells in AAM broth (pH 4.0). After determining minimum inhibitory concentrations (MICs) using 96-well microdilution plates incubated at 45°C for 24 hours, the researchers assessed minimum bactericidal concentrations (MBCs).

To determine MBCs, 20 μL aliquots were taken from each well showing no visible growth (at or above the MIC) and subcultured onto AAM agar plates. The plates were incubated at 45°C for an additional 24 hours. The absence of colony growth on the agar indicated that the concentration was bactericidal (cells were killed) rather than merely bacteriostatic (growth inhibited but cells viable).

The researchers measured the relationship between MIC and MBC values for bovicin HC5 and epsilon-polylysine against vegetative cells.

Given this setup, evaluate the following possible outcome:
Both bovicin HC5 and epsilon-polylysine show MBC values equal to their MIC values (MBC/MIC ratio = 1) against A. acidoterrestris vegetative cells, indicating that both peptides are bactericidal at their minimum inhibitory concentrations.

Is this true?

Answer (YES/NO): NO